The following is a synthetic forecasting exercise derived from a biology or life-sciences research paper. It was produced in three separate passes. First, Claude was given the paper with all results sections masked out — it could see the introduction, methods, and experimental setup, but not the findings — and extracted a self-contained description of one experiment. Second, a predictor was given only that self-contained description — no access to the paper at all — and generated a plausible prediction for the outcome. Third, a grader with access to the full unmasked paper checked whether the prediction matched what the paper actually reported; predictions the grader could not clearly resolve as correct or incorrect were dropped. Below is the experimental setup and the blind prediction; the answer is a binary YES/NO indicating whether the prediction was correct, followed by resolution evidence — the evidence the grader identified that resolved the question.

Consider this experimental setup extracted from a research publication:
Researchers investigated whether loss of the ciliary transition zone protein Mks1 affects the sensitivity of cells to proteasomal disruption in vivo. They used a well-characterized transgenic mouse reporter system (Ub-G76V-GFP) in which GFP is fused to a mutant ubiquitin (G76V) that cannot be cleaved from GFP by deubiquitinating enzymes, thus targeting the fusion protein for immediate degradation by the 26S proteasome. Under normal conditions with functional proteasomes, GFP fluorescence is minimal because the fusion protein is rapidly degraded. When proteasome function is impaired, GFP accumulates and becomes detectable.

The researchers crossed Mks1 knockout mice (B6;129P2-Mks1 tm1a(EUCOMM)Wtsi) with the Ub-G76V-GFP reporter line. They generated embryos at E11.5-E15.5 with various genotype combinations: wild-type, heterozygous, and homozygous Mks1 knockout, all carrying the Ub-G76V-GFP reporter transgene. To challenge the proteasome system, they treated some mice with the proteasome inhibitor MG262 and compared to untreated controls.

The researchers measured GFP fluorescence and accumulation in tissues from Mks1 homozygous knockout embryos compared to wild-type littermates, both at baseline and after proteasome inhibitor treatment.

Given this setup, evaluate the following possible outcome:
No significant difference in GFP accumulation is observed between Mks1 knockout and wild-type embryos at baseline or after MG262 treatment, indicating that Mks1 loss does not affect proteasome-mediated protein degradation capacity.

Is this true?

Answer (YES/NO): NO